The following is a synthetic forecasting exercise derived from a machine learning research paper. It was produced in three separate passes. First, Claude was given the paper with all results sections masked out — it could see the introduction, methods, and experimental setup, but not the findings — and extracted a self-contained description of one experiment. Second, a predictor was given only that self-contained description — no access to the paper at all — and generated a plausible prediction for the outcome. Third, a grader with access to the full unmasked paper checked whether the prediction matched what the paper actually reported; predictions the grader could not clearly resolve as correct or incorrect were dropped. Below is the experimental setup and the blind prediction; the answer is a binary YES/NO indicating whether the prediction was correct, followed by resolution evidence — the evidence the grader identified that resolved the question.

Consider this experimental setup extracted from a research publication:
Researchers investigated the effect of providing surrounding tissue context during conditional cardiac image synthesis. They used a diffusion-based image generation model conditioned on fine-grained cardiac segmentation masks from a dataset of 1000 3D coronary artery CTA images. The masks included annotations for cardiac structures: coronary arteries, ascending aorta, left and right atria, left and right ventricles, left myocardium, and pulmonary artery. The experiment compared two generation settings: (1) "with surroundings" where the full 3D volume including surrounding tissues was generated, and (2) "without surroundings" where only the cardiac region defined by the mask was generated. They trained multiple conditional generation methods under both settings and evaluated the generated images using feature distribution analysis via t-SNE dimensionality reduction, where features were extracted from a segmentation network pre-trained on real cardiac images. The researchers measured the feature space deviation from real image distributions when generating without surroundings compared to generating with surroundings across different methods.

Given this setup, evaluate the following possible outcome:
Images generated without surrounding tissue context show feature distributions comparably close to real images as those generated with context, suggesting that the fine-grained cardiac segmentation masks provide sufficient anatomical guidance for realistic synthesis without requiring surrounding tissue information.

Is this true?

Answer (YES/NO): NO